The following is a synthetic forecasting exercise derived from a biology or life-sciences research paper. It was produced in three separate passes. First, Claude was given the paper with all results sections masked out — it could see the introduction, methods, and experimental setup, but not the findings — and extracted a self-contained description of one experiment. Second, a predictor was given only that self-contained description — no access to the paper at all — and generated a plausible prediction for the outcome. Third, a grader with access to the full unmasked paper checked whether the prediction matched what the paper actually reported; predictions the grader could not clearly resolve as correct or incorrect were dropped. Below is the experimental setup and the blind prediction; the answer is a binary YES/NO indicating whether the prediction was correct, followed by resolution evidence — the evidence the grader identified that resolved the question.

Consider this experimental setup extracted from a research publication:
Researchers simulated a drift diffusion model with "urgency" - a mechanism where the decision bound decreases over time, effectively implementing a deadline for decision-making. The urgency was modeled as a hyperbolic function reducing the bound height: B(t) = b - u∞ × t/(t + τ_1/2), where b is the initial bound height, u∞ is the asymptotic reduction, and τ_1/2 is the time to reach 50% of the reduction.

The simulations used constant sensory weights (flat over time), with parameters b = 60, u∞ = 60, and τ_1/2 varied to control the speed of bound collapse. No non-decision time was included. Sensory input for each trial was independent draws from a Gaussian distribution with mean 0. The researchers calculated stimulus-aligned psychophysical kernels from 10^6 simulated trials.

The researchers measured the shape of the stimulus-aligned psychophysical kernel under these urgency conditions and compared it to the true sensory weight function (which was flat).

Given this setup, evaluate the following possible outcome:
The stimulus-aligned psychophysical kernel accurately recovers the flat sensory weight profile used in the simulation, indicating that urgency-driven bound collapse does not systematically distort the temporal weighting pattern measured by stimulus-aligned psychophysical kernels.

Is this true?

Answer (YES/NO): NO